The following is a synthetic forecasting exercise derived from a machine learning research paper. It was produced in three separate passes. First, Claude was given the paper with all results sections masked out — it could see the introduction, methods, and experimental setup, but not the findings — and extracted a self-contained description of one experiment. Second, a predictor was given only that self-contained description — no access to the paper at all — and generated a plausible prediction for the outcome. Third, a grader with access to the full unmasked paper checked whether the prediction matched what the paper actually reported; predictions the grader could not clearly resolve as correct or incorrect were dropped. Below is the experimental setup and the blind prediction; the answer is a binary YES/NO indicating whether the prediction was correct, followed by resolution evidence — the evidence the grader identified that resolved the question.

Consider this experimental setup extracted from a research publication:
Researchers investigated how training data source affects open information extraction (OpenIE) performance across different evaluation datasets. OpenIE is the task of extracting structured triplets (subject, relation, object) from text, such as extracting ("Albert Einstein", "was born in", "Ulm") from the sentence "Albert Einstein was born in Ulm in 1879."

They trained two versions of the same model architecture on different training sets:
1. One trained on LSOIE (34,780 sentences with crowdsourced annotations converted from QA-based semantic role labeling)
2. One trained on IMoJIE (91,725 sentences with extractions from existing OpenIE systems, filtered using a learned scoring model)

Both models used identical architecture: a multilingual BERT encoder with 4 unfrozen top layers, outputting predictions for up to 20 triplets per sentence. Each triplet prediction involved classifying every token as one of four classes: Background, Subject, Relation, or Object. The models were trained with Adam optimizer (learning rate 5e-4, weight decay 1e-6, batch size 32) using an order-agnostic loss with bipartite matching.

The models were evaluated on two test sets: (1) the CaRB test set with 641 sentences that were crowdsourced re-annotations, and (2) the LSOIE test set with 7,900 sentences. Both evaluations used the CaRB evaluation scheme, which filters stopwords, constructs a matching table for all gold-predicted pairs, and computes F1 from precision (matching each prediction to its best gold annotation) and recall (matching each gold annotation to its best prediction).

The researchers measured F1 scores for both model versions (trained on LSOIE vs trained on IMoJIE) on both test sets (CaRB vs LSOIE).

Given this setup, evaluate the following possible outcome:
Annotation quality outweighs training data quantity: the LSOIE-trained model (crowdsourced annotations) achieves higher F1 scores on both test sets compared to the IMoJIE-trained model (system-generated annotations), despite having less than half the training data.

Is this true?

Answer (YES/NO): NO